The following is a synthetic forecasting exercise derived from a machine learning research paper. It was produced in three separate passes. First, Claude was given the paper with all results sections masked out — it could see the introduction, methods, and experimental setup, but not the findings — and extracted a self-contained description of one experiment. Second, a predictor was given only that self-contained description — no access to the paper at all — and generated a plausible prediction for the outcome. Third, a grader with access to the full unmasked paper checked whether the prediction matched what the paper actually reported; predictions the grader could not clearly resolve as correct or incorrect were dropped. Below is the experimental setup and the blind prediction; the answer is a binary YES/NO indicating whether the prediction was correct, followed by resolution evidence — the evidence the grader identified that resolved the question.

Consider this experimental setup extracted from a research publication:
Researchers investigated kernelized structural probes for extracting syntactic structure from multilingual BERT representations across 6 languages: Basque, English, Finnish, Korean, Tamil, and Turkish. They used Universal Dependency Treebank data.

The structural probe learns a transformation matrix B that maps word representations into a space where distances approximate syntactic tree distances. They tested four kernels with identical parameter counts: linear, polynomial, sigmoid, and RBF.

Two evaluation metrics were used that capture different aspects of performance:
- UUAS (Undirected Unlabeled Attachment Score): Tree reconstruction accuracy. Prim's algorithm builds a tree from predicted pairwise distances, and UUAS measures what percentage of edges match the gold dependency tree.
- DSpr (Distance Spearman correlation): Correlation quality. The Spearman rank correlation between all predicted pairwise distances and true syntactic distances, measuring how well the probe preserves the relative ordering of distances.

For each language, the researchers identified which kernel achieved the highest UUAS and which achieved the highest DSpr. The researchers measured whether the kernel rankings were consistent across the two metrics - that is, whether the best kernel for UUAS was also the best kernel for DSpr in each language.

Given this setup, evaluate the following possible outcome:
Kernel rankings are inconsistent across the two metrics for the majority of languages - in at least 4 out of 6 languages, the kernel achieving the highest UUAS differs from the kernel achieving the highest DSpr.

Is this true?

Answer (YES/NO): YES